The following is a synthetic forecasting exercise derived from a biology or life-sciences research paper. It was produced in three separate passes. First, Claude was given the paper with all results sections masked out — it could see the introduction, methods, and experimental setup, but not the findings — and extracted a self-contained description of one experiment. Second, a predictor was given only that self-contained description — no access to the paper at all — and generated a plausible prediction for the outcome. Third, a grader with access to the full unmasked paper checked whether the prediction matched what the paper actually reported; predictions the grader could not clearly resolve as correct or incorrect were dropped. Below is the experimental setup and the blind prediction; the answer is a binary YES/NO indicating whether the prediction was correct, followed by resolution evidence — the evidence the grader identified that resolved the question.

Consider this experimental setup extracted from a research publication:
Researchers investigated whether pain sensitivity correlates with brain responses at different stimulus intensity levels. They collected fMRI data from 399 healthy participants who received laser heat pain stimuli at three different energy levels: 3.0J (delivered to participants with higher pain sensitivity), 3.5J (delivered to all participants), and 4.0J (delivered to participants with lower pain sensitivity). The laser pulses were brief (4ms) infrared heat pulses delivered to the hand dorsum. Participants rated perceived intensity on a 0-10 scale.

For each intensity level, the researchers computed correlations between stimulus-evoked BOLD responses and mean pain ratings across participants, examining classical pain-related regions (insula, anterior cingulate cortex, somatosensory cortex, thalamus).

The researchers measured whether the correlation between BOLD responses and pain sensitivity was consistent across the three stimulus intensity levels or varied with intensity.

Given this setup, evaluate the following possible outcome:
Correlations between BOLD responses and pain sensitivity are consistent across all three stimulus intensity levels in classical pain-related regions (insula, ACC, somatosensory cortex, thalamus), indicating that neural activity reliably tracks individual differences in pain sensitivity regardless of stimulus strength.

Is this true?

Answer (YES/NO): YES